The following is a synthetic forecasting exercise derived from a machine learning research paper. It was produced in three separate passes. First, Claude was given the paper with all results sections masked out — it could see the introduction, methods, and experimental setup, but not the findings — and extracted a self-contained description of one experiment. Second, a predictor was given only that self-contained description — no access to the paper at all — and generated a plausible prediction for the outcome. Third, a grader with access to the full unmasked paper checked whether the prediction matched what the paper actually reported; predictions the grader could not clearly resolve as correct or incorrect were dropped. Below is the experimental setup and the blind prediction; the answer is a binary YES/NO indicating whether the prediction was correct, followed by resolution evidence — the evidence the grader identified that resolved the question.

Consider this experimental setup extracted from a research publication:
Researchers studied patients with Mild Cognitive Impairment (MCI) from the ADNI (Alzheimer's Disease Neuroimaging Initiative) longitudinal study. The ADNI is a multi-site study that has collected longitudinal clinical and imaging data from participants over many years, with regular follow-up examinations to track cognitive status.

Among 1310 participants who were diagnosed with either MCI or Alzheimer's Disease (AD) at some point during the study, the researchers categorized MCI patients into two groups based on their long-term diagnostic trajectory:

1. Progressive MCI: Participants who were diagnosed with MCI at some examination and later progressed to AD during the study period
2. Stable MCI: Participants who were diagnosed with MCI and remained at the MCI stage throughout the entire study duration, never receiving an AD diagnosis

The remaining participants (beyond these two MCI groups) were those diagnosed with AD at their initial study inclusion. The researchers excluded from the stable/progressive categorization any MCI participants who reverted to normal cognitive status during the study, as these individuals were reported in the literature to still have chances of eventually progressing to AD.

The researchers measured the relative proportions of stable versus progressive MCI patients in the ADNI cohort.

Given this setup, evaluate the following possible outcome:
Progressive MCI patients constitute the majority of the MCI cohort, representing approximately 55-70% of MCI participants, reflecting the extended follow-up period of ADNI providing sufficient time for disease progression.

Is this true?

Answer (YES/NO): NO